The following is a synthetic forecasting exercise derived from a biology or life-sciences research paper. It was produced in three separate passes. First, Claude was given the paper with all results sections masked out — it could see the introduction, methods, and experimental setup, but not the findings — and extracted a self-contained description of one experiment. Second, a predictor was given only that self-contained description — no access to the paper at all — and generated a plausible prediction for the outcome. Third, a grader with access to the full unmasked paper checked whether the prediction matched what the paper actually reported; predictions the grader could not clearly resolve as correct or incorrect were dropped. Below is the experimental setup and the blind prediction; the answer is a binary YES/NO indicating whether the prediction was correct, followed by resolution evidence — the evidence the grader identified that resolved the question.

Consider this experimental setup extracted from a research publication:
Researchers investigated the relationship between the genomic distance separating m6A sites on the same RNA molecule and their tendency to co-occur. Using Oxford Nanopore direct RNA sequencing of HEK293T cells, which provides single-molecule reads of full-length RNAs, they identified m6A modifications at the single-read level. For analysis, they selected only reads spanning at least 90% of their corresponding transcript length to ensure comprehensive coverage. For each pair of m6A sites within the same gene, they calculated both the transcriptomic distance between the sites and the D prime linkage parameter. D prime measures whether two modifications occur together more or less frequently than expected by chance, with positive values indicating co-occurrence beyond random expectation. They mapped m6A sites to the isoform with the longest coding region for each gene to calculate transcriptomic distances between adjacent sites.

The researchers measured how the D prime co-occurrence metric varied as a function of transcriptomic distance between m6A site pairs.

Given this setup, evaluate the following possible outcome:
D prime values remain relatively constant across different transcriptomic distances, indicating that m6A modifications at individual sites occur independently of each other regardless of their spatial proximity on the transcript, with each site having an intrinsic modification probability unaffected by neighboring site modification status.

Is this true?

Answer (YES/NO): NO